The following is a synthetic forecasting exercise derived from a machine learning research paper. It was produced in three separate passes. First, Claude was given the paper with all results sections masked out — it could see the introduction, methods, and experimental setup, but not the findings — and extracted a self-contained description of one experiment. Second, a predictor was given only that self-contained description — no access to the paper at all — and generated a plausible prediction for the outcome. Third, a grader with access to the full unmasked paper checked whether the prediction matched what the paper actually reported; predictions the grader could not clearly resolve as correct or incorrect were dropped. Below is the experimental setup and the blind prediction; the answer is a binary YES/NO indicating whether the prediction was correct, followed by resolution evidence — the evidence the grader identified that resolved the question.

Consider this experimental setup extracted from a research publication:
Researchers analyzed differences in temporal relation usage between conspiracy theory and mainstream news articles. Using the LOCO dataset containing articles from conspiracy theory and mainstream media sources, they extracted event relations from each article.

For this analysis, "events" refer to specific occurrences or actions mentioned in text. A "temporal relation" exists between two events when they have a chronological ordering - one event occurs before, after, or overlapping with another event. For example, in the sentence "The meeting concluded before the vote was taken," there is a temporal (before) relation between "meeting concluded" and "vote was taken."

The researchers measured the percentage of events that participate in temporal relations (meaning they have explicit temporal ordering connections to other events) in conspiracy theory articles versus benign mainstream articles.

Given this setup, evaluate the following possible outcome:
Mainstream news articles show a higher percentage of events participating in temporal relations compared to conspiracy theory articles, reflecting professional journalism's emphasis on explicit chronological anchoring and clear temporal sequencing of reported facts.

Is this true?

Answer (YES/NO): YES